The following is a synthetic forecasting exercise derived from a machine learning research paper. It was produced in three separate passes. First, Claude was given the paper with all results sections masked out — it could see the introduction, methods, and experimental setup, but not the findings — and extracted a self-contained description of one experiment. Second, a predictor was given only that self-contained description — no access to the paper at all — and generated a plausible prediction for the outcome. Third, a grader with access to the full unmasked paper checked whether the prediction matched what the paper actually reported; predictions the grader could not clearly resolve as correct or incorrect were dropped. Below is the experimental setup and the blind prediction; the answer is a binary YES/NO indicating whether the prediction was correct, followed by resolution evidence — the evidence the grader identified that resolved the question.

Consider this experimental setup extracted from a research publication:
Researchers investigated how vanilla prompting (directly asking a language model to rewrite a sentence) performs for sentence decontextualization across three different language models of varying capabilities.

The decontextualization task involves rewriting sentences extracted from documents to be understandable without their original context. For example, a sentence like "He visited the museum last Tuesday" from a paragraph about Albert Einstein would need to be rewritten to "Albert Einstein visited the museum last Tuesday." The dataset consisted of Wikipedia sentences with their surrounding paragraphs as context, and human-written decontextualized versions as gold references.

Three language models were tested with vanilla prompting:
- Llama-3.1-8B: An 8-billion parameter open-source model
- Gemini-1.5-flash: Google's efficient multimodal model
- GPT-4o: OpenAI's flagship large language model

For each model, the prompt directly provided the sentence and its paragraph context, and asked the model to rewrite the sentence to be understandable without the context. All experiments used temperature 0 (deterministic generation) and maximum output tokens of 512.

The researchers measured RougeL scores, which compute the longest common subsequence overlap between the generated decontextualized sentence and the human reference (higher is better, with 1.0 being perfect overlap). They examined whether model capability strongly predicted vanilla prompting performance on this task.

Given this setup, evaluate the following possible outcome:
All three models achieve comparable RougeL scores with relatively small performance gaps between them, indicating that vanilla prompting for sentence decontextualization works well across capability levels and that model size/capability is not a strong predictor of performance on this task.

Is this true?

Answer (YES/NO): YES